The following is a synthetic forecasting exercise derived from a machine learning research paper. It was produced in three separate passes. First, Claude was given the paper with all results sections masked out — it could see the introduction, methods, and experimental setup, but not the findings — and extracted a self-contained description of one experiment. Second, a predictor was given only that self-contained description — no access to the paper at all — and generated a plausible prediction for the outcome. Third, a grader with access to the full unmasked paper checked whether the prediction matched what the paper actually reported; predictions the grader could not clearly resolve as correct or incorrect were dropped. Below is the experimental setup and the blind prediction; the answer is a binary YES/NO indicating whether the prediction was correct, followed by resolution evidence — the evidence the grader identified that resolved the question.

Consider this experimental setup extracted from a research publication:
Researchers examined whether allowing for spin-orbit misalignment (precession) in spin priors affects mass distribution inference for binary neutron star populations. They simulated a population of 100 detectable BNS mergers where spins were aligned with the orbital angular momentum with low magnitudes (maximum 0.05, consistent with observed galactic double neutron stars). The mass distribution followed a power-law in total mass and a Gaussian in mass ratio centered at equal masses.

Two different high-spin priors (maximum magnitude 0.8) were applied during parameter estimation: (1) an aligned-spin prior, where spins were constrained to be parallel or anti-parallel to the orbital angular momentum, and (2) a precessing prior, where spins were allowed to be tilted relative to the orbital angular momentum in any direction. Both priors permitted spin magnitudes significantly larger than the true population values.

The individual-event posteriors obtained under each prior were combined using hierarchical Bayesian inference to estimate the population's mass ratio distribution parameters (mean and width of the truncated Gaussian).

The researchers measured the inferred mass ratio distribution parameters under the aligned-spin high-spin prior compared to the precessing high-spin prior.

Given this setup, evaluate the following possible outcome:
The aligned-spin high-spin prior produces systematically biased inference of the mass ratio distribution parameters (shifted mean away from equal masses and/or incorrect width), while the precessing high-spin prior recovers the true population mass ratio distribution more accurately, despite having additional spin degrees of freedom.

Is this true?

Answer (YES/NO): YES